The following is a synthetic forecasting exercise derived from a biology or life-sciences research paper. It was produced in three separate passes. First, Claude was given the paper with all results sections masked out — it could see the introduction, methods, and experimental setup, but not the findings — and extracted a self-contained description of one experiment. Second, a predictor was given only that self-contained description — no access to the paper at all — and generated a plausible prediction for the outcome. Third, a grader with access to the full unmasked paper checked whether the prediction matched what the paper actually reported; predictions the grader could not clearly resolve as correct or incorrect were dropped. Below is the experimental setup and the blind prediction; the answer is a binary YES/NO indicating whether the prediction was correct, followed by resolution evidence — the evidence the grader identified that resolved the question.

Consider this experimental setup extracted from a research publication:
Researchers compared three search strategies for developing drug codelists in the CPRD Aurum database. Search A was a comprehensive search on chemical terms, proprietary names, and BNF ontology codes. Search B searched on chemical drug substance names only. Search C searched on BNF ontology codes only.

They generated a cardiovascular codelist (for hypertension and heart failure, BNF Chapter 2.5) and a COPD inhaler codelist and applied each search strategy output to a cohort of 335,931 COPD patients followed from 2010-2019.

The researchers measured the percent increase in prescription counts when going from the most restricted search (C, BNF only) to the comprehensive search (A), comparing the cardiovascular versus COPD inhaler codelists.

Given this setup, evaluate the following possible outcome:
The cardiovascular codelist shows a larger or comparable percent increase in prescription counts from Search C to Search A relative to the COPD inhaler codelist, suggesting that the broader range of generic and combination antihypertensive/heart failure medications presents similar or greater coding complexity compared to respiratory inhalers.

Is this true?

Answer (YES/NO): YES